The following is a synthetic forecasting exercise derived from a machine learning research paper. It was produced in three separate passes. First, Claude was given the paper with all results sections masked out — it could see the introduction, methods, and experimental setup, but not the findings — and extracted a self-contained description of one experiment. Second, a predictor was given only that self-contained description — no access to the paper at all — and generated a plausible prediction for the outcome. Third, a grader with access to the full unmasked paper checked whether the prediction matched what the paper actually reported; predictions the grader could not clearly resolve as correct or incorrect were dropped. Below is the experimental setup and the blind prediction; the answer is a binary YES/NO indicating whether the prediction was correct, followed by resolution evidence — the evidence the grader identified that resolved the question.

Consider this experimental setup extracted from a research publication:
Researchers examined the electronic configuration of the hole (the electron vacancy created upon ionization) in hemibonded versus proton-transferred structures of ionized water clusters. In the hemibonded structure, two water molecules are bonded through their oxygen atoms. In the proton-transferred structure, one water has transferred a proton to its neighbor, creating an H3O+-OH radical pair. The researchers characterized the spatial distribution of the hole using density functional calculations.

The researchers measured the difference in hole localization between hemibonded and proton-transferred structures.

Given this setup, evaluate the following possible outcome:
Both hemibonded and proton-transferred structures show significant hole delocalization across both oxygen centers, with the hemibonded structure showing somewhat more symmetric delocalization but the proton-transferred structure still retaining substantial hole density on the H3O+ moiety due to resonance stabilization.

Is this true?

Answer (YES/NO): NO